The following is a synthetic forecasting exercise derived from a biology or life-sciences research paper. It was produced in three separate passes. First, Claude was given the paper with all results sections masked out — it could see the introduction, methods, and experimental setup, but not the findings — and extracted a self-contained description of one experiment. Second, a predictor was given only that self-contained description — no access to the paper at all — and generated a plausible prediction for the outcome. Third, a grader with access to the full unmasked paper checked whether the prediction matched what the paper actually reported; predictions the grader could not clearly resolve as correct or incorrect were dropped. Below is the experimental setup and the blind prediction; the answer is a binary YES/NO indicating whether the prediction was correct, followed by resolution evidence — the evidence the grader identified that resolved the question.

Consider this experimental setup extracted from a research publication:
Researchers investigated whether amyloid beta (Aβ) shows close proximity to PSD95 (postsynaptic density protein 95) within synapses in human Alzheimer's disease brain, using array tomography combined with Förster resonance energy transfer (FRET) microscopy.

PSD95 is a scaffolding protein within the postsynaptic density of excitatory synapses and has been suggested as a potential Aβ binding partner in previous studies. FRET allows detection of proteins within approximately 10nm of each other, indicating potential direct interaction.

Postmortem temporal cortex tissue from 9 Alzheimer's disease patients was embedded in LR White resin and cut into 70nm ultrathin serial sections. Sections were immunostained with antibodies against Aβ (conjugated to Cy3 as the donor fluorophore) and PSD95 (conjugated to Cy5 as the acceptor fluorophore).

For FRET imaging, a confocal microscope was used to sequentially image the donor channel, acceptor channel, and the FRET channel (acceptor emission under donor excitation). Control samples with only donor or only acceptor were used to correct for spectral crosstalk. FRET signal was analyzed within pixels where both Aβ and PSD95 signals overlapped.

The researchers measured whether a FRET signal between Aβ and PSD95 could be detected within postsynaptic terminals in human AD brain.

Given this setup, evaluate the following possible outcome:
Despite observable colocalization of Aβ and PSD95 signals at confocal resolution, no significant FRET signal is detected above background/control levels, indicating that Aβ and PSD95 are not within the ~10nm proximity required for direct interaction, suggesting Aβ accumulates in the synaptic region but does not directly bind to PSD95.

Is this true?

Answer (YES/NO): NO